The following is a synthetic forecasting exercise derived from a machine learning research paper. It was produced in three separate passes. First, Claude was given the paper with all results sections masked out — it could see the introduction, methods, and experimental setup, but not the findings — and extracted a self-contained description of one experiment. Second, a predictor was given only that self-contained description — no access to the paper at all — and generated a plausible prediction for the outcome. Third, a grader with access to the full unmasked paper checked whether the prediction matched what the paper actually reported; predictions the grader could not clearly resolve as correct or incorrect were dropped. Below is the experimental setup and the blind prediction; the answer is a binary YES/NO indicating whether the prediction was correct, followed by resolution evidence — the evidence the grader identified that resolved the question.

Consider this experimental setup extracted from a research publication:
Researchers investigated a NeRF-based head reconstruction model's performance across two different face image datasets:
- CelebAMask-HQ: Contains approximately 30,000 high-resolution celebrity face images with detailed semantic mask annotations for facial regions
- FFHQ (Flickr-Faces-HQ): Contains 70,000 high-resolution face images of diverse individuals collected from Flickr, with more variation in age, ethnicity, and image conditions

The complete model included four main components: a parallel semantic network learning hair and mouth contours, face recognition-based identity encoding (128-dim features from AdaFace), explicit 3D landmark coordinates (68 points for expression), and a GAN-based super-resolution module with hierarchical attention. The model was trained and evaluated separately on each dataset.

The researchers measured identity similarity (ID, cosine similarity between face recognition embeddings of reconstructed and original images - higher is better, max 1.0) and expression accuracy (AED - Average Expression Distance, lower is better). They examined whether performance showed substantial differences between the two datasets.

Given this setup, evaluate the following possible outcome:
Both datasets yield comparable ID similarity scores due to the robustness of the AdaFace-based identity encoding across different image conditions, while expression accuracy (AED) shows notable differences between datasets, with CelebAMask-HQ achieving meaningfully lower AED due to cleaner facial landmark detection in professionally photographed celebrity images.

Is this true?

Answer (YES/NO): NO